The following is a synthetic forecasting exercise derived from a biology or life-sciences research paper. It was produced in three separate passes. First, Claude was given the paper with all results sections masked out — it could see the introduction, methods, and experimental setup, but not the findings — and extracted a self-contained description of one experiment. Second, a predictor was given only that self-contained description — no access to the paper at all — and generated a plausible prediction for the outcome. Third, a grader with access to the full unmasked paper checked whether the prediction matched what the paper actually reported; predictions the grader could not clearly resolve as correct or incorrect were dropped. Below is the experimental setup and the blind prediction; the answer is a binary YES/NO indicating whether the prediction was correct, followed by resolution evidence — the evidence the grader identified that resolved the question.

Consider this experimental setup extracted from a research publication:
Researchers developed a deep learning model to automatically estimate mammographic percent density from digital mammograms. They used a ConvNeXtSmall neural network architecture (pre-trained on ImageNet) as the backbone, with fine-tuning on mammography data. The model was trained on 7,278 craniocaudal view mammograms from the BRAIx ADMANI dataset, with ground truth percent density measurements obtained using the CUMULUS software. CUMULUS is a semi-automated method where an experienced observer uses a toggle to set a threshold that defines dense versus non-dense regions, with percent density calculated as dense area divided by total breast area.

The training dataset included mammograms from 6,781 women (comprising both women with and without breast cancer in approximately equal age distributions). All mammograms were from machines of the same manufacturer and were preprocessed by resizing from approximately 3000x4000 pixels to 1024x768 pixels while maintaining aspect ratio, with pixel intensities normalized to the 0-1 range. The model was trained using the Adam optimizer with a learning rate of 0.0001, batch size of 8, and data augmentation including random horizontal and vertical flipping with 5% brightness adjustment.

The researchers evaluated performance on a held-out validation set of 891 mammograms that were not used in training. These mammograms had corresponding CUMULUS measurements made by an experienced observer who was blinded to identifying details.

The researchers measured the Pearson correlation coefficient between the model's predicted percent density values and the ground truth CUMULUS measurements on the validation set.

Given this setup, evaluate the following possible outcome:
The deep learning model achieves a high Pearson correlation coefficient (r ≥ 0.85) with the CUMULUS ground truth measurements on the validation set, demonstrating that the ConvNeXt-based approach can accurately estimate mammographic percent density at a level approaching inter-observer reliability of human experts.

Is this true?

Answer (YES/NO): YES